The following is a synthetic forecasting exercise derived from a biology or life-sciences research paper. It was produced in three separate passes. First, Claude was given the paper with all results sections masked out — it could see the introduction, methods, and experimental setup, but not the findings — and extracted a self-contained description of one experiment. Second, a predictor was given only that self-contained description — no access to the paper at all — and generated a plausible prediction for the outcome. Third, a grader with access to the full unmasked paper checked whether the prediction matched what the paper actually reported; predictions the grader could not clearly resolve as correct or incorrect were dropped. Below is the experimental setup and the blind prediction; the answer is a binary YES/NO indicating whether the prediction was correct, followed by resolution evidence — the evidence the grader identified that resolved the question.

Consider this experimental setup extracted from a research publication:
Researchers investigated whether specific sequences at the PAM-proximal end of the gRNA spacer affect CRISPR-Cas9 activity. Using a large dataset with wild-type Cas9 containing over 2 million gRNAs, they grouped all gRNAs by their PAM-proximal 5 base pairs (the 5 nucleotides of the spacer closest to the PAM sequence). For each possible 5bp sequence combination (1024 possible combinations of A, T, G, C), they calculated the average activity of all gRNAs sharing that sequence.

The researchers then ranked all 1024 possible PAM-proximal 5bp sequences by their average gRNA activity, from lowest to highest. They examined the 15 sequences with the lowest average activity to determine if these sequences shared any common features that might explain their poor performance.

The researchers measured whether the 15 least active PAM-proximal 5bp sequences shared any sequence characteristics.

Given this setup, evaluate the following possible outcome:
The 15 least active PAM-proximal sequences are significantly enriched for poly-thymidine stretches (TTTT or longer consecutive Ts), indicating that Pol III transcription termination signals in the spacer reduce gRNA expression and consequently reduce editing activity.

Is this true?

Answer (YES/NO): NO